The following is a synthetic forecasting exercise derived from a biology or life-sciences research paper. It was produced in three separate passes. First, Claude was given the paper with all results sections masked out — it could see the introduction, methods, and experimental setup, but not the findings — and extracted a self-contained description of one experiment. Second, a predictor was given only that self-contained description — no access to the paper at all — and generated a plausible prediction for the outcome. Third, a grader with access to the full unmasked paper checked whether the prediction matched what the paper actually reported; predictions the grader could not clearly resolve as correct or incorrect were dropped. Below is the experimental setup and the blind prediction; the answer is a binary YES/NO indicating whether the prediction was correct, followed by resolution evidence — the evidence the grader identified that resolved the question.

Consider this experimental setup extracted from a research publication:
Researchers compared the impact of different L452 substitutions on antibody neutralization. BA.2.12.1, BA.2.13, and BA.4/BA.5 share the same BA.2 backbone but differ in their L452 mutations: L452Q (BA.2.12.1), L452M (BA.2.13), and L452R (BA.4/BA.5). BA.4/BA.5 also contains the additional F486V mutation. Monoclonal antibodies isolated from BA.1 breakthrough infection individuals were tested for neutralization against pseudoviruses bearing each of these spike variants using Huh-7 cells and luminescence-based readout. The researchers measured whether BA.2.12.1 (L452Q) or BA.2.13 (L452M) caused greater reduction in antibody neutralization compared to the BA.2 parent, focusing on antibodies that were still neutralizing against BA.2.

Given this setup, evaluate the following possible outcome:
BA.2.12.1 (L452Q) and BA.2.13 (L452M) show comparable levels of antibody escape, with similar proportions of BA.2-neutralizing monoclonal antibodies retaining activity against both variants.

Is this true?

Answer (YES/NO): NO